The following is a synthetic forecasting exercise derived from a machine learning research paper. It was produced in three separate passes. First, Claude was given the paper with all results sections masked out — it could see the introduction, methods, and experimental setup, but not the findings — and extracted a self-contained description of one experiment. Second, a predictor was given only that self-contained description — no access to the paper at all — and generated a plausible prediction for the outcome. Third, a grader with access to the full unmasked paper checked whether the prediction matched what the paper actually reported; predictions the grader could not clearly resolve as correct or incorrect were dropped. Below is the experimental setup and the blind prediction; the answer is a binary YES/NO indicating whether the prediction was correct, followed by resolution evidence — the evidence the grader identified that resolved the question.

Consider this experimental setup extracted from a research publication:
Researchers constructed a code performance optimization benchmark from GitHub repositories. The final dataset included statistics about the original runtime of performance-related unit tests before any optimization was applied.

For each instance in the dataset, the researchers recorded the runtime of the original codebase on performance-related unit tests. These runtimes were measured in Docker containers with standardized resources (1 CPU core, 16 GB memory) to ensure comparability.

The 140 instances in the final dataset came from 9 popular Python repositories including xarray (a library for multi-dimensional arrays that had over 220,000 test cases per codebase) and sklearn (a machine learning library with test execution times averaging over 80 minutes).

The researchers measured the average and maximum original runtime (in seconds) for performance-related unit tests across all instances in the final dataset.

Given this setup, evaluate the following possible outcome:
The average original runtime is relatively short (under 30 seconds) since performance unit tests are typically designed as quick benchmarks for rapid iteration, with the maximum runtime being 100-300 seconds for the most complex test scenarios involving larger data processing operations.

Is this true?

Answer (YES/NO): NO